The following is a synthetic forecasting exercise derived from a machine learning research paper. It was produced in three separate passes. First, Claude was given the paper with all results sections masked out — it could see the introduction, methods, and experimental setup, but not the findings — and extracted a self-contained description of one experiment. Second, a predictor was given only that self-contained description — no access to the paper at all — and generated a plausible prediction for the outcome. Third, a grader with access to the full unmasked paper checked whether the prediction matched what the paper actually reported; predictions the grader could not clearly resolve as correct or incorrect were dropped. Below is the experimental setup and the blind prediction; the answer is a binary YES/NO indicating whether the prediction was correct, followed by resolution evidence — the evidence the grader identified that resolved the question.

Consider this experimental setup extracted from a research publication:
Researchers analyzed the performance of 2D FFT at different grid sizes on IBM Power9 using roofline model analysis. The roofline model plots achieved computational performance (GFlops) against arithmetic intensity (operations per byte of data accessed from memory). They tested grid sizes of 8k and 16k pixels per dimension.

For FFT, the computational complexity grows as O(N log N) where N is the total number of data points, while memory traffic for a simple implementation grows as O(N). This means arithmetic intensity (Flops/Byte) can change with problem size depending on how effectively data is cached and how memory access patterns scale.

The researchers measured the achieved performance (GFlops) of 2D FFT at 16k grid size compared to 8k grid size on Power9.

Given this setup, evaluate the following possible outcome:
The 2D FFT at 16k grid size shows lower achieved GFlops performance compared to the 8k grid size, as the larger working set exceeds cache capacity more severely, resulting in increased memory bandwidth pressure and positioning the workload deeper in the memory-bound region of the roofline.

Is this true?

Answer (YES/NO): YES